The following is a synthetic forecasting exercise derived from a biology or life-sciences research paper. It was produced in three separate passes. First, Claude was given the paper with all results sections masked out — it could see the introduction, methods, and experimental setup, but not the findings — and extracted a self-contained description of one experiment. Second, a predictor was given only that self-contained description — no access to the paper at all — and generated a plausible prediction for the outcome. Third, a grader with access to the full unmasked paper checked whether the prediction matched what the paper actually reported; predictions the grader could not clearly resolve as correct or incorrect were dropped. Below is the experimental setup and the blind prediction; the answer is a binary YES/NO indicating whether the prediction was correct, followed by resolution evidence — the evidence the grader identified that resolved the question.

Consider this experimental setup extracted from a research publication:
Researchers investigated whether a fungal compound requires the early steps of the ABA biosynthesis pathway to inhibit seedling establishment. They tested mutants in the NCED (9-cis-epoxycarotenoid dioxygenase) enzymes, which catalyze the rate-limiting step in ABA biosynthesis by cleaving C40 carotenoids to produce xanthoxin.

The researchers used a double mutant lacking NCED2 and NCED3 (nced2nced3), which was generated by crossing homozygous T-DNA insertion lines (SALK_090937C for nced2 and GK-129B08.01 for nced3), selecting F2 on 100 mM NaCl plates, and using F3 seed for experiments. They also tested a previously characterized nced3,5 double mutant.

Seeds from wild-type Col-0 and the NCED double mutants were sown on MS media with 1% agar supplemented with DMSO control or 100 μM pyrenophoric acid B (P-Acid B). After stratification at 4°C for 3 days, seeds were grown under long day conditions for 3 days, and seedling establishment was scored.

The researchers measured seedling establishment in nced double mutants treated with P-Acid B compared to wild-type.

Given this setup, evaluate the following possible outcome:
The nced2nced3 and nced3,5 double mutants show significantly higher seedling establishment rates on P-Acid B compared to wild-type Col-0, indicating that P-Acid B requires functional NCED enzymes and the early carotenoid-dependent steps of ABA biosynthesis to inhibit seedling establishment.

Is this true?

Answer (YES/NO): NO